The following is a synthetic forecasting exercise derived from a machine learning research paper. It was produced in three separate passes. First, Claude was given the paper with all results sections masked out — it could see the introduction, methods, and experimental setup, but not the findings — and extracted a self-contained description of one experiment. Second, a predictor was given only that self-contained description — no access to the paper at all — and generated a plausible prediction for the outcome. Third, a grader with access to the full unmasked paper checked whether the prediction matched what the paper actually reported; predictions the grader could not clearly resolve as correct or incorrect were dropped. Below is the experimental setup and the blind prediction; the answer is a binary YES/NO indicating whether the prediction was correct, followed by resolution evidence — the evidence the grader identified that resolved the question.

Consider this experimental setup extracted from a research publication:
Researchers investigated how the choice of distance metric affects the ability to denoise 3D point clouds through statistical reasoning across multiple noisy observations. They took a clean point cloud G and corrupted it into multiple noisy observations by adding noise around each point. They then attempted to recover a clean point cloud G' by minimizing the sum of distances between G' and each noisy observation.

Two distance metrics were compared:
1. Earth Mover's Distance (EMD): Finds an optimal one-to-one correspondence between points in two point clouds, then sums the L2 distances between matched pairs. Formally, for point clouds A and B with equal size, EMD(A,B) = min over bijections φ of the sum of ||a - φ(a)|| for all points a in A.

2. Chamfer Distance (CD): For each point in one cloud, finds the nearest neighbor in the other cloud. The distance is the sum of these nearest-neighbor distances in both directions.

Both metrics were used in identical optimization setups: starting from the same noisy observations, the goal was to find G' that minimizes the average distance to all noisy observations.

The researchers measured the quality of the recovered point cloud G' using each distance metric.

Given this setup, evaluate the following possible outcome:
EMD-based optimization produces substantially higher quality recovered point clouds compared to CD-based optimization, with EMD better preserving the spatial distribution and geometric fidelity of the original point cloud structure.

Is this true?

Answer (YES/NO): YES